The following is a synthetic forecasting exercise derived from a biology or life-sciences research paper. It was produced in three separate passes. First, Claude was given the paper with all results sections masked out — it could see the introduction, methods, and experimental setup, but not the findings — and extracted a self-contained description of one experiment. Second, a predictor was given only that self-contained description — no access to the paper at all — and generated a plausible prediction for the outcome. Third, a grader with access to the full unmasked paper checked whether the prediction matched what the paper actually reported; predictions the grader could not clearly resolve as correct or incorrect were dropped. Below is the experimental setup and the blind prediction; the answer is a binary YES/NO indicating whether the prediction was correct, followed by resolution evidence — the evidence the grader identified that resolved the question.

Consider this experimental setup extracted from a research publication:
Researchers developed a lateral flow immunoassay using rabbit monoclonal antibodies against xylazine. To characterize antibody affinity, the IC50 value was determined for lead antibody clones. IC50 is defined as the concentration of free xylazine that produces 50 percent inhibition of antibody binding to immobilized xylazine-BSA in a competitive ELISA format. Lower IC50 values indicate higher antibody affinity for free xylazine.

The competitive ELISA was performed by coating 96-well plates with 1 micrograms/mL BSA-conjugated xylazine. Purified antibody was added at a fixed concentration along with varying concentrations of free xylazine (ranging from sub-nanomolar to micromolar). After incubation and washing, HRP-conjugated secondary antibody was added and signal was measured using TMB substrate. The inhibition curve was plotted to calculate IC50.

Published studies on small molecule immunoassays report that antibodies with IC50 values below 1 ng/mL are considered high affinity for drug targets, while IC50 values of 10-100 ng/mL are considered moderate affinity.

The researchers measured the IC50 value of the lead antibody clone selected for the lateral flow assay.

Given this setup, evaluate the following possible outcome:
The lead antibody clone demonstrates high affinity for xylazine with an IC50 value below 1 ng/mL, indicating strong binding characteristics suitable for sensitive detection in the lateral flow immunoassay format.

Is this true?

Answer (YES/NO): YES